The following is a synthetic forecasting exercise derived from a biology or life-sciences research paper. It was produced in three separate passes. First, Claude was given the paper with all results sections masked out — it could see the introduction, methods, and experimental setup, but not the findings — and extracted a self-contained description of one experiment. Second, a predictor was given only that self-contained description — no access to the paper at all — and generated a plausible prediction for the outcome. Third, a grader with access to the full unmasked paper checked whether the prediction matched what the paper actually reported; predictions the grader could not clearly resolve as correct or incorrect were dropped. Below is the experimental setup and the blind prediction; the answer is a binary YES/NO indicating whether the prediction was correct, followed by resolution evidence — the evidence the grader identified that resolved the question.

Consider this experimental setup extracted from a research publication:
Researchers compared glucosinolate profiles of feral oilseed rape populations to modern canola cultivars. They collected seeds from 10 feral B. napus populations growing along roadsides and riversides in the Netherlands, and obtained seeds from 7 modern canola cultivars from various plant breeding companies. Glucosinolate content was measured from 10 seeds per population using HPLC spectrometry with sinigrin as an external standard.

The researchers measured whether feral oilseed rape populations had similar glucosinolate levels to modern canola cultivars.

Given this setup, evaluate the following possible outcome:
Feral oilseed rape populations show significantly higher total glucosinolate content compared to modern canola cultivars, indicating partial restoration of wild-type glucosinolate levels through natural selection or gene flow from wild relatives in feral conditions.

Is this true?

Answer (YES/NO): NO